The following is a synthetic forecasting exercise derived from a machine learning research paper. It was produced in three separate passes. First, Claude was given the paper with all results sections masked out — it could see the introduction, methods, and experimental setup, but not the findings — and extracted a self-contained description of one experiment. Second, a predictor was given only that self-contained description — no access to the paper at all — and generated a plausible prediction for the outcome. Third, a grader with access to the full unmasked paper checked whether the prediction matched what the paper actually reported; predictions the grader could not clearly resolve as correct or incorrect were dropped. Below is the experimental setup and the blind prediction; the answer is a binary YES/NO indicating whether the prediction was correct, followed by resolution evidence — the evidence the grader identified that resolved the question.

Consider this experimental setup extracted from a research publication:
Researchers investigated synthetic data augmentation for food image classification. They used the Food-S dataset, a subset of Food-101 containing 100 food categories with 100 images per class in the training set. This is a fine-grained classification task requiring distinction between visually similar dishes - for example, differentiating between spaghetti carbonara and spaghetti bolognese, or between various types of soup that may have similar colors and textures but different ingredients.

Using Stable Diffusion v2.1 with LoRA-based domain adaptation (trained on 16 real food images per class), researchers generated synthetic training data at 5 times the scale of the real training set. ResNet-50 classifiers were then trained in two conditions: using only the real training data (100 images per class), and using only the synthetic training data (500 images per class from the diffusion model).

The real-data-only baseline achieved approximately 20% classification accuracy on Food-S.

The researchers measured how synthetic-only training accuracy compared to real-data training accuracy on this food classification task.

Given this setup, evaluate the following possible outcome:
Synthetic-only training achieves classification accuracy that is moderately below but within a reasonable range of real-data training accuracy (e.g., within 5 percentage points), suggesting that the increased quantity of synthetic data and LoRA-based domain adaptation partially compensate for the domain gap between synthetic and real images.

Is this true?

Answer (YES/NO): NO